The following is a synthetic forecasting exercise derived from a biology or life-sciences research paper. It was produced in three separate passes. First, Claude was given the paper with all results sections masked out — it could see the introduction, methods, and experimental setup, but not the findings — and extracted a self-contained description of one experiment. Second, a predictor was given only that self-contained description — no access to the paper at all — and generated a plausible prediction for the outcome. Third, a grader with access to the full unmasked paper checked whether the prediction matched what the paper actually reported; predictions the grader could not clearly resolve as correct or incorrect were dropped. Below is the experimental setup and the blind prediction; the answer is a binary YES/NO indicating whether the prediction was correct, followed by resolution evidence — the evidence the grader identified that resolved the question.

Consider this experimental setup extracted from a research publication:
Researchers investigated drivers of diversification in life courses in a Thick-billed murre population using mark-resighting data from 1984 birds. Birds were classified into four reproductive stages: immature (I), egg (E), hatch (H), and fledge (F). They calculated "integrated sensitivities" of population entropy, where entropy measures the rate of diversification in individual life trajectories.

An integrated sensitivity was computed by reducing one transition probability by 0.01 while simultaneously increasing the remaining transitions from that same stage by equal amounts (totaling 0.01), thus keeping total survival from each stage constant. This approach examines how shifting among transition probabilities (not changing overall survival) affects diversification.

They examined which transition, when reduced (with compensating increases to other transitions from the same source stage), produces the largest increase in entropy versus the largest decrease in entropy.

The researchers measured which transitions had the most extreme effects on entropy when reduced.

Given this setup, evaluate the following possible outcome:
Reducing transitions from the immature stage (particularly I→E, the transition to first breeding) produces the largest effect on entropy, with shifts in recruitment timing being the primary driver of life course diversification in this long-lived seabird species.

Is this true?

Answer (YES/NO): NO